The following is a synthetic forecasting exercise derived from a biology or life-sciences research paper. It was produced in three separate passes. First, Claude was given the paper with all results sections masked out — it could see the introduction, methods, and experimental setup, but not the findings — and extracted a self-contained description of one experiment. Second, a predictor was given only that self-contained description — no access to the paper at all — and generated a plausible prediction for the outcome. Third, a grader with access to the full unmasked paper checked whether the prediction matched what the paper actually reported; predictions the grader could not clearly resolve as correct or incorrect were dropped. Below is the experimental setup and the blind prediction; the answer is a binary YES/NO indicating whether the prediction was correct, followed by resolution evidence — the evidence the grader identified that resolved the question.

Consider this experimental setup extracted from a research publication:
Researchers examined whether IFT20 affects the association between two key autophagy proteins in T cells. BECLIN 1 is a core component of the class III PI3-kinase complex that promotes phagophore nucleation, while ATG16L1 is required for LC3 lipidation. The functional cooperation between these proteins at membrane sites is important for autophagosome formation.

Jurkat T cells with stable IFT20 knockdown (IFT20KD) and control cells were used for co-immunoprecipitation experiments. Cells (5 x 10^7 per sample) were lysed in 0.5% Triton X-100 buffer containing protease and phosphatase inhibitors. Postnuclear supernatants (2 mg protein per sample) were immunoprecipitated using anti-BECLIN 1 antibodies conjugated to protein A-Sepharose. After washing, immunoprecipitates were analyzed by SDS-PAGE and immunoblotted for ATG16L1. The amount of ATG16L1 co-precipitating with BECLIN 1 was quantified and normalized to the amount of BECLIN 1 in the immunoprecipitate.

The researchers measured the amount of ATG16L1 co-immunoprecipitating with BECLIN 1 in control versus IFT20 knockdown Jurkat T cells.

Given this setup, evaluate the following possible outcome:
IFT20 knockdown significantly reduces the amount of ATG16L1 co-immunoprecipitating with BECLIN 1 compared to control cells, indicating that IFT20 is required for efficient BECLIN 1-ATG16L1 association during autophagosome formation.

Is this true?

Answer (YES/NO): YES